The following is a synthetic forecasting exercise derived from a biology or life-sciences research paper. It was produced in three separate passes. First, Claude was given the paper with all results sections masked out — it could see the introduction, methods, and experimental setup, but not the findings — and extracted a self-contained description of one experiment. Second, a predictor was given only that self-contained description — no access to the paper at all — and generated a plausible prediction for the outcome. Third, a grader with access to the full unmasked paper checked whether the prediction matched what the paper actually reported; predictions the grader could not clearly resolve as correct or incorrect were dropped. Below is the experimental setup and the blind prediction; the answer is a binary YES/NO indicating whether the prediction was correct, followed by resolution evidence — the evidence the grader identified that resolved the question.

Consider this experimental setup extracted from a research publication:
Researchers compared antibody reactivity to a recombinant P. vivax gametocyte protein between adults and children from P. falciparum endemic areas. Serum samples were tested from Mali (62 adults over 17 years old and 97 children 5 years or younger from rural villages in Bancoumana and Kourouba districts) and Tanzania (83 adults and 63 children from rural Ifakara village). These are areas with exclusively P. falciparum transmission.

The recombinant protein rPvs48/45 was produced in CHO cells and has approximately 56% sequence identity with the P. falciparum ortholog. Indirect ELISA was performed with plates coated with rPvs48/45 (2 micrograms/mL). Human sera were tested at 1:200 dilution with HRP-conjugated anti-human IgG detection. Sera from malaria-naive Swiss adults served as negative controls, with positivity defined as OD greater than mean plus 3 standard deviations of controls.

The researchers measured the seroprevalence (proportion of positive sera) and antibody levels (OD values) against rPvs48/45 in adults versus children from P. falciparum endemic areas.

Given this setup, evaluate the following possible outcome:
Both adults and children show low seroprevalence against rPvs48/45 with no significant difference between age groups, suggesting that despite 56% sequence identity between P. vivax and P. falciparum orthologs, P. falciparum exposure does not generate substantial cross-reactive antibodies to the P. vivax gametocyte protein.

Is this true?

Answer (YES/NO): NO